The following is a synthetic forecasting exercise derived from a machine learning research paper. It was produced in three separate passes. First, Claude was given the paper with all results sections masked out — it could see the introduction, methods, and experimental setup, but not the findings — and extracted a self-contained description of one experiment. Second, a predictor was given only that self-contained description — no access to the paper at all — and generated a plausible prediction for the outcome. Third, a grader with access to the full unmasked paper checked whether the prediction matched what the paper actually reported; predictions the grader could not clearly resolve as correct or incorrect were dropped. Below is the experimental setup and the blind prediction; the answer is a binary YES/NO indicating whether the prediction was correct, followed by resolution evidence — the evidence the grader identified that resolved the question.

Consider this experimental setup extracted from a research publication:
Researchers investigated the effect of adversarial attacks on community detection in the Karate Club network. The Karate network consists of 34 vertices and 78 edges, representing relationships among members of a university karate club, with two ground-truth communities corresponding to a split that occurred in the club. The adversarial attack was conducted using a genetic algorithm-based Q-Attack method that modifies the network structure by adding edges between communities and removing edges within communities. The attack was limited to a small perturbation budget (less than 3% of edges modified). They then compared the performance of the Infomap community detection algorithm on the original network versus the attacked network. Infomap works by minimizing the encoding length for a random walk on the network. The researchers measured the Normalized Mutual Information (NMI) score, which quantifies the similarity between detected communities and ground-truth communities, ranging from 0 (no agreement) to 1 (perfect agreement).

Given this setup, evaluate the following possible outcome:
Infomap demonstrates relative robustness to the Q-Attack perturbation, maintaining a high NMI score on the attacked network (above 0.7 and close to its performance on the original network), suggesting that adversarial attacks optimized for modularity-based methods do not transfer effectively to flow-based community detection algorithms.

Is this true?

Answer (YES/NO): NO